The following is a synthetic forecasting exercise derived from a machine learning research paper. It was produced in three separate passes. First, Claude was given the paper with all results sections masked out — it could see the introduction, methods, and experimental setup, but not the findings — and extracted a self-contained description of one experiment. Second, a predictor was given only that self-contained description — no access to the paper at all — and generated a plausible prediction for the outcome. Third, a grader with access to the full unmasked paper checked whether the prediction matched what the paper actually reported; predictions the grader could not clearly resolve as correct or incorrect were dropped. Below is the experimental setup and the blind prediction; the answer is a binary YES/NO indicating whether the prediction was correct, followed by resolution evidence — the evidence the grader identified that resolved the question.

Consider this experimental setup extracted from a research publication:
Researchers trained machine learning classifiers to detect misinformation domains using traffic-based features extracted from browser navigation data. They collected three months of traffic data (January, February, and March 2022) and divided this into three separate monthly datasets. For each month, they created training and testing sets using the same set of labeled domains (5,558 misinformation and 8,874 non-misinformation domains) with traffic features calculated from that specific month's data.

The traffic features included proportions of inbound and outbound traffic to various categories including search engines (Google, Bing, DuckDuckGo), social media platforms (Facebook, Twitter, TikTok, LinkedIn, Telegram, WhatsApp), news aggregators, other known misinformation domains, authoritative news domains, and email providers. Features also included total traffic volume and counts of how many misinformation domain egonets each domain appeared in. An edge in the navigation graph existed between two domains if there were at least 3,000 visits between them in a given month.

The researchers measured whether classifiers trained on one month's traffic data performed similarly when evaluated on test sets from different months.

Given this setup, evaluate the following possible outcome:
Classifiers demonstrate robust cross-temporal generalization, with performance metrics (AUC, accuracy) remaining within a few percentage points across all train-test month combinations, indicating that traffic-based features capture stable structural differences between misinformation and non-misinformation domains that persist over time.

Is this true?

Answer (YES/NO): YES